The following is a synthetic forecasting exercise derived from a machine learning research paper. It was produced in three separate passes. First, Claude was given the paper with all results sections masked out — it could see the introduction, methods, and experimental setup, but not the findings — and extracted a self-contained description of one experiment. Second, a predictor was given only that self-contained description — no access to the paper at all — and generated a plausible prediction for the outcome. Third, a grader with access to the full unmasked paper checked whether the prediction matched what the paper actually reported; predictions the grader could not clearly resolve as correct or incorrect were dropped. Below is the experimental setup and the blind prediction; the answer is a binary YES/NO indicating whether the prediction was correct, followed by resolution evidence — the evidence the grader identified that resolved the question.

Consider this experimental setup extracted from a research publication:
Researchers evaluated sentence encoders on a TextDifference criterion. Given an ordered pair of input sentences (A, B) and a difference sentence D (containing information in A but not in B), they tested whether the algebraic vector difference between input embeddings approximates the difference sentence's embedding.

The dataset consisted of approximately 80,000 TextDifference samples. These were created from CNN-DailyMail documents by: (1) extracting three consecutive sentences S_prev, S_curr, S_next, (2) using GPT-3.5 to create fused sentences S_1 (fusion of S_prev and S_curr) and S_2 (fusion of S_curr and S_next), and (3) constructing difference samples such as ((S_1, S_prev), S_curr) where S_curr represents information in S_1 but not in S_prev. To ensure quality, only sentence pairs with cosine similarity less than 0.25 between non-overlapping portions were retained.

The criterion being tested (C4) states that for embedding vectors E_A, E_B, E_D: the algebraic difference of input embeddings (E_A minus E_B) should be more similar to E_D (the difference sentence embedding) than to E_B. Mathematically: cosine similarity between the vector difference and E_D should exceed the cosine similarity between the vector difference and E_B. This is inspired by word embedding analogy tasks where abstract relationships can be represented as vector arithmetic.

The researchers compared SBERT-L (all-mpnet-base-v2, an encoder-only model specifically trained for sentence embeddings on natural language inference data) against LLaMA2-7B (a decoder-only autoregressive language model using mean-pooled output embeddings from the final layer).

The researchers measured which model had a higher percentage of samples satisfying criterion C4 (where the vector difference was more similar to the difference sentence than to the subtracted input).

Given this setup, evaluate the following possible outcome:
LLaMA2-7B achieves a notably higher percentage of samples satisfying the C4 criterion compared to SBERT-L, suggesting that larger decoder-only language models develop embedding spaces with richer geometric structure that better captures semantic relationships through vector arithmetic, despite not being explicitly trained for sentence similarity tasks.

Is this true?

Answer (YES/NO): NO